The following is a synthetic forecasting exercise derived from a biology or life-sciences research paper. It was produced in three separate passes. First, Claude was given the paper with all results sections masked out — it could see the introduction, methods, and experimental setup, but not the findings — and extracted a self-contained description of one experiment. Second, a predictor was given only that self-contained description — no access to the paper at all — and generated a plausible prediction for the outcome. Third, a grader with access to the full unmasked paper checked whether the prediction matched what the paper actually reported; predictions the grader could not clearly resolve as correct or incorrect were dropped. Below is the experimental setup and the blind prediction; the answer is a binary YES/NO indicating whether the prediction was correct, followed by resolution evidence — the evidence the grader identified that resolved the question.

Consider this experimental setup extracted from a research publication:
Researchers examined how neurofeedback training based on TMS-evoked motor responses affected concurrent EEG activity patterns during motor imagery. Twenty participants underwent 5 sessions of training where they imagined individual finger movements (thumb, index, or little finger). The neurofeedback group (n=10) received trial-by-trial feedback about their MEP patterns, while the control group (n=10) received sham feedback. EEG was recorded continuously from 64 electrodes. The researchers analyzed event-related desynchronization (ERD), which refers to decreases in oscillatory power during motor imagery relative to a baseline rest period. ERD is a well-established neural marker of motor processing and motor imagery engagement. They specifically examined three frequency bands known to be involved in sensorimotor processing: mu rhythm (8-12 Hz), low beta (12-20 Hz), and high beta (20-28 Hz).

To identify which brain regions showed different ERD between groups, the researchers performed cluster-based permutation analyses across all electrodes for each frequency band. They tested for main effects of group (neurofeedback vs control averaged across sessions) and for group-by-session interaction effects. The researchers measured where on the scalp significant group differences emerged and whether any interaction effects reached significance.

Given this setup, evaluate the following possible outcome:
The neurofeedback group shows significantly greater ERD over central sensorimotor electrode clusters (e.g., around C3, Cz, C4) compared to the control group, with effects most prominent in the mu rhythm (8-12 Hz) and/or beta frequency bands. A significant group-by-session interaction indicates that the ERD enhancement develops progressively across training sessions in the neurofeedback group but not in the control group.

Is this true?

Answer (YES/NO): NO